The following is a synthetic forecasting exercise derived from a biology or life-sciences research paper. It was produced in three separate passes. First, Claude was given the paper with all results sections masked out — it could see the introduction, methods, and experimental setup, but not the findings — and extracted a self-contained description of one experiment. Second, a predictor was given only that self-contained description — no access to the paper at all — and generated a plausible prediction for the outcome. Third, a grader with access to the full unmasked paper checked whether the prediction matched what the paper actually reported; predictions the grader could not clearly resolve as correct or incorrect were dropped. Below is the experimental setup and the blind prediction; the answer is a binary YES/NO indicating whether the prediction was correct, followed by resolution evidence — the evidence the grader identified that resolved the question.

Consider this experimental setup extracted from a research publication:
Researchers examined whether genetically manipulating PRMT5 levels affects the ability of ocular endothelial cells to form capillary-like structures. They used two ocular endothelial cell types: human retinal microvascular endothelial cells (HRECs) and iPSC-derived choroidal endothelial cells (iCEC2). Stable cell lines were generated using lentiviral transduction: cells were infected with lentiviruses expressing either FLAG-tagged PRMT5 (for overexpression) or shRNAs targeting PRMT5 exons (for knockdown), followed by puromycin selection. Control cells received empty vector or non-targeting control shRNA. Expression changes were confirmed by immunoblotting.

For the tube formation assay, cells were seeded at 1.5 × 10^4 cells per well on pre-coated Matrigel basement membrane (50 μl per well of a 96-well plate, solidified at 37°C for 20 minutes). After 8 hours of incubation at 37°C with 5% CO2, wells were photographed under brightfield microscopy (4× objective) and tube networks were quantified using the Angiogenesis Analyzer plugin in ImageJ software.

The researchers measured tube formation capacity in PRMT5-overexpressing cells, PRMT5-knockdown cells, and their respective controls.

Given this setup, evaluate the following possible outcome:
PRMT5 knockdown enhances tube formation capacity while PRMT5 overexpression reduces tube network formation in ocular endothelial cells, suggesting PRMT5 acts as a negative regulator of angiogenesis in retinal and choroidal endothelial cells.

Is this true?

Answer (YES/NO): NO